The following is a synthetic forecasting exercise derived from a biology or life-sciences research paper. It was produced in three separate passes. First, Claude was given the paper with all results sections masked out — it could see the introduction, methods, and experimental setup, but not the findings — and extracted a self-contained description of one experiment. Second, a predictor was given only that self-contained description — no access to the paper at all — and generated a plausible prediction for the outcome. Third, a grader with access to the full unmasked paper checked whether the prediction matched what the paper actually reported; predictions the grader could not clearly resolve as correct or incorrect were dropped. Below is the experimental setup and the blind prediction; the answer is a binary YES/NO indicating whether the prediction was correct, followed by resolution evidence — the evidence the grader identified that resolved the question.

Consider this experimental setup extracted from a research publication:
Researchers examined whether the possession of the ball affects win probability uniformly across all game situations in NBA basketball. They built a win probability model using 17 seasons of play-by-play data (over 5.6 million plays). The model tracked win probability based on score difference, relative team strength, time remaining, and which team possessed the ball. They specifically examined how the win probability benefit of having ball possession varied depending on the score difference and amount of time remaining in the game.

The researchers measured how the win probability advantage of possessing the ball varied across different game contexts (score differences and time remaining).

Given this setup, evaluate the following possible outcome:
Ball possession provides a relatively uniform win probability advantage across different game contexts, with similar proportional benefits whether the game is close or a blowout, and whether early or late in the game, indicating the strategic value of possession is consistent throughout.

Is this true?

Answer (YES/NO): NO